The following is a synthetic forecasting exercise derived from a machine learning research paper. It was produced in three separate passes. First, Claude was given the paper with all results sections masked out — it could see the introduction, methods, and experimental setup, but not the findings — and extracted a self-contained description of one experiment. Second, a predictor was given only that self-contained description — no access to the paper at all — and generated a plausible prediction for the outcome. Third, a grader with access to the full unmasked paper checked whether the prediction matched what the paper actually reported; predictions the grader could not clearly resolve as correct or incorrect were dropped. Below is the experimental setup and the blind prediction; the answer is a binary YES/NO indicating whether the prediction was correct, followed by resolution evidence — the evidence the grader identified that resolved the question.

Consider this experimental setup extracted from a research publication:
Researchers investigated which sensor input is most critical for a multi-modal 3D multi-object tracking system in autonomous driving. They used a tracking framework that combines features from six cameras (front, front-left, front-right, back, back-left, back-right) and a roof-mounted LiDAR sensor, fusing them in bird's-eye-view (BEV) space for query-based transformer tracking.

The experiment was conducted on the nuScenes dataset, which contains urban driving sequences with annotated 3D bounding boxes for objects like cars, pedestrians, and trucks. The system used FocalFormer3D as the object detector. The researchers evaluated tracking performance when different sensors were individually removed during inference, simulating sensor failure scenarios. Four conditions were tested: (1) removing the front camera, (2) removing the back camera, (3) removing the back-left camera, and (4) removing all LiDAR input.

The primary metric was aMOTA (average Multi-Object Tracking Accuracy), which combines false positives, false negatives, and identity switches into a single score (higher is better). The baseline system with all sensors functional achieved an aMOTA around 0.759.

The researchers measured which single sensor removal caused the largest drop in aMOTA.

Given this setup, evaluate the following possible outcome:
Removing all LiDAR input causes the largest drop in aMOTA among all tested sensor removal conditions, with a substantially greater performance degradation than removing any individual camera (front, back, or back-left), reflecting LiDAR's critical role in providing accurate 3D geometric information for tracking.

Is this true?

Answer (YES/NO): YES